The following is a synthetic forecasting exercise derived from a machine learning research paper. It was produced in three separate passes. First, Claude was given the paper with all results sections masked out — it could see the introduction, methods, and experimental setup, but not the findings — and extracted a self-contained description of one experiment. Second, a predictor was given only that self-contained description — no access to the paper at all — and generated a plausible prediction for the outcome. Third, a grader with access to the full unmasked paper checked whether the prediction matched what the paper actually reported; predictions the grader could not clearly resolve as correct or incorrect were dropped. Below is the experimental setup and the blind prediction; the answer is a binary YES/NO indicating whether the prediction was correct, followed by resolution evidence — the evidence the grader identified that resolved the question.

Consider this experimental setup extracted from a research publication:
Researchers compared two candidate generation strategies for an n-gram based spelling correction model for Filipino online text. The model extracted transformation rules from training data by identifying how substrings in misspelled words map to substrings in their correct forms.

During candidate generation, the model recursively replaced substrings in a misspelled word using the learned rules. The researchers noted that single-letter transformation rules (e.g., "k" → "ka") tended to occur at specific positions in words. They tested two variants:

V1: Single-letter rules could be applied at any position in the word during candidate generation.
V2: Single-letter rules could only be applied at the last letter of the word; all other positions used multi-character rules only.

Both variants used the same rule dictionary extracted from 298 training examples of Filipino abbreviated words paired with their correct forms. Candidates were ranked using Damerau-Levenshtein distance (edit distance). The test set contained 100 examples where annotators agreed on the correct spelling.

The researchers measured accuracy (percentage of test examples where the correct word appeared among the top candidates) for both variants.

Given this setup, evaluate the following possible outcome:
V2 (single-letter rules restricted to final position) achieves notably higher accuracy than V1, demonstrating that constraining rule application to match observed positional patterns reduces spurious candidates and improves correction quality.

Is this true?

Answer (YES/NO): NO